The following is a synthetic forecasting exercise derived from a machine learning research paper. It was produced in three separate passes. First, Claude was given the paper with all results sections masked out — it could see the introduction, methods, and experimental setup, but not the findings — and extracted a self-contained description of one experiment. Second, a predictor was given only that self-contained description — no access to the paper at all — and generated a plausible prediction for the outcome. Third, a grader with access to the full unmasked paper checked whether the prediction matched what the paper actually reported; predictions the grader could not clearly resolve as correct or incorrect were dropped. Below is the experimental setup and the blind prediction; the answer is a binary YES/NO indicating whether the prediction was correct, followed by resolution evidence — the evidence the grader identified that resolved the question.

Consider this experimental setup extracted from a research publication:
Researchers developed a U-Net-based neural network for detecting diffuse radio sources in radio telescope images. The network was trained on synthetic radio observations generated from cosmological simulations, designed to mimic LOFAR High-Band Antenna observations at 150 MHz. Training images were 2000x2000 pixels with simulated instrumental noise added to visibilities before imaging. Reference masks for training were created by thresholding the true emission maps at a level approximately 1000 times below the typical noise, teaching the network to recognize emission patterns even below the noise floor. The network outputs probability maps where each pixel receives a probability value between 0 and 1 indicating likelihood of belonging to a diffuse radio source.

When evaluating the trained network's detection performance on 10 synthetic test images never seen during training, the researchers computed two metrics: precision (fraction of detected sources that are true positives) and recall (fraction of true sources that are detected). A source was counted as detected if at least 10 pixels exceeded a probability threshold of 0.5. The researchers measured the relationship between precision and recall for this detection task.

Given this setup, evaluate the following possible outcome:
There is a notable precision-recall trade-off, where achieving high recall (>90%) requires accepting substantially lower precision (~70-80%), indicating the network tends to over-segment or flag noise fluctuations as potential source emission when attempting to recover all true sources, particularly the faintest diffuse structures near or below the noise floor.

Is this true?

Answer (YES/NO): NO